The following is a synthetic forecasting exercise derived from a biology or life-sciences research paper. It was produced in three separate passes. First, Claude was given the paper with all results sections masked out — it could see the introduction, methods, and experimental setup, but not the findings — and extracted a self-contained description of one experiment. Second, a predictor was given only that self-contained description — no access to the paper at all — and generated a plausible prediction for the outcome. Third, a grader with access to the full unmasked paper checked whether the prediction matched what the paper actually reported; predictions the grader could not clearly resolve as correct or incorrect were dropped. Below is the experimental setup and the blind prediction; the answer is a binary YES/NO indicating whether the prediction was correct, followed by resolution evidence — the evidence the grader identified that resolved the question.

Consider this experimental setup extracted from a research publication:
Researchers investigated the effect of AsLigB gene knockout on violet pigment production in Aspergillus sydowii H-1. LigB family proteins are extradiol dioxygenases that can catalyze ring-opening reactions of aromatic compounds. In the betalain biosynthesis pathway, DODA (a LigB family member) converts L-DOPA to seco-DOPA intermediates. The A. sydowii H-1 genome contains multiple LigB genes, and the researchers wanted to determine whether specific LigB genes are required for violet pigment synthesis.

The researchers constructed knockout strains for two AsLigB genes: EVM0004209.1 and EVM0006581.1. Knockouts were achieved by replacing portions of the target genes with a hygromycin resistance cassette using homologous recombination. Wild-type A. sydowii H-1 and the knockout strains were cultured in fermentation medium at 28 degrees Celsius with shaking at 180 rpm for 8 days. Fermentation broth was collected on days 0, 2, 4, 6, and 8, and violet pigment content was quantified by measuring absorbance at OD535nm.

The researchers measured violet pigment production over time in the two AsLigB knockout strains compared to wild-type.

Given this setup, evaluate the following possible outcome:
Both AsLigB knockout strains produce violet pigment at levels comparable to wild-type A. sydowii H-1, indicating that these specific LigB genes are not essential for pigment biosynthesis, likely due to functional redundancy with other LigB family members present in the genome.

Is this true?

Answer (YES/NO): NO